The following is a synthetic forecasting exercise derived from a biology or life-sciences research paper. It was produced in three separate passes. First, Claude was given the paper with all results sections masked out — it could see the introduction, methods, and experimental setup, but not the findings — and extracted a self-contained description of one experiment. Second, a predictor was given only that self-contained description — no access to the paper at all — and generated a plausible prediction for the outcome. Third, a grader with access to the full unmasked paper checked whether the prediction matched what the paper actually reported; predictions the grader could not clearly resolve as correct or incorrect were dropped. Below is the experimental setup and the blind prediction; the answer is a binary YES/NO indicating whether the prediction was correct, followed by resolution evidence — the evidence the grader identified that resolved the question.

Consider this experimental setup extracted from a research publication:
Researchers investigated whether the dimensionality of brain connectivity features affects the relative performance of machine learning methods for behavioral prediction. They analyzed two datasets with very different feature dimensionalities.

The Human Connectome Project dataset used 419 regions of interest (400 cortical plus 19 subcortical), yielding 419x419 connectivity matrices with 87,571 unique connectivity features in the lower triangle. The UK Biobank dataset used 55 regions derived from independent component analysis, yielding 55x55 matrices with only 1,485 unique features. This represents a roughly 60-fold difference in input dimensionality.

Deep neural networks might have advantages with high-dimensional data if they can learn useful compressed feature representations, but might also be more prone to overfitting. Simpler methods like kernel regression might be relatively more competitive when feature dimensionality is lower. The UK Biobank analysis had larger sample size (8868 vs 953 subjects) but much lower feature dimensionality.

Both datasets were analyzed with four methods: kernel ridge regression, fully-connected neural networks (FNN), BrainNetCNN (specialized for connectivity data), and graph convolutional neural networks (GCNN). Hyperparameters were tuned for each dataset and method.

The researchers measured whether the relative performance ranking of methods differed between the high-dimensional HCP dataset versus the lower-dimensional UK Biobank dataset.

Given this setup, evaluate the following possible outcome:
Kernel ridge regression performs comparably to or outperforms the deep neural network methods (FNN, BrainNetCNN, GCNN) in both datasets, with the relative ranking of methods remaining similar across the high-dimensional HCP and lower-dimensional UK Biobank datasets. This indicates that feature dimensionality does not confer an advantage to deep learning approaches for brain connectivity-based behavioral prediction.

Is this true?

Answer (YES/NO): YES